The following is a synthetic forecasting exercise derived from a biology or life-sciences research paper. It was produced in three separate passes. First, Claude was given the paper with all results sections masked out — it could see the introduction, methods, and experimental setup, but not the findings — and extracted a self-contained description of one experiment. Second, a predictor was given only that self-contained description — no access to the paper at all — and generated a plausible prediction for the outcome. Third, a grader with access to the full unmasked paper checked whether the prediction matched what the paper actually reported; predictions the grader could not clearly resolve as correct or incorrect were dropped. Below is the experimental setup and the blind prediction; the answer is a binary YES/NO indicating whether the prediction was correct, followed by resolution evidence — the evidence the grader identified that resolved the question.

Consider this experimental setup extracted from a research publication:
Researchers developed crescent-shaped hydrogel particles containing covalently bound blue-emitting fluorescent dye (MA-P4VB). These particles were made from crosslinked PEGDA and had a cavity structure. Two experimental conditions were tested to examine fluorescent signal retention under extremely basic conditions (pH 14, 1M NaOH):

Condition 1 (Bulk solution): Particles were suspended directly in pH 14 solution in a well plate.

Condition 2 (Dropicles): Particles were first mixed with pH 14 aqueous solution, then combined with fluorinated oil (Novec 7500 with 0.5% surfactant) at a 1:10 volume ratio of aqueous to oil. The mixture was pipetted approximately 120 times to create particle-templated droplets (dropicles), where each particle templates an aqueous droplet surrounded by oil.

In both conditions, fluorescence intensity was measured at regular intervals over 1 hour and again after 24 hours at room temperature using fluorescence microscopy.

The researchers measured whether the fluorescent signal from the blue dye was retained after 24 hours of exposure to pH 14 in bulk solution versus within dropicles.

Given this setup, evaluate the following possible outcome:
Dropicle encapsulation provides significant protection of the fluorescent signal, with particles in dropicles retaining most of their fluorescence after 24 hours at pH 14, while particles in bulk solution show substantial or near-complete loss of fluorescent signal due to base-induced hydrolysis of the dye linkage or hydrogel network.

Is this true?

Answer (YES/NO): YES